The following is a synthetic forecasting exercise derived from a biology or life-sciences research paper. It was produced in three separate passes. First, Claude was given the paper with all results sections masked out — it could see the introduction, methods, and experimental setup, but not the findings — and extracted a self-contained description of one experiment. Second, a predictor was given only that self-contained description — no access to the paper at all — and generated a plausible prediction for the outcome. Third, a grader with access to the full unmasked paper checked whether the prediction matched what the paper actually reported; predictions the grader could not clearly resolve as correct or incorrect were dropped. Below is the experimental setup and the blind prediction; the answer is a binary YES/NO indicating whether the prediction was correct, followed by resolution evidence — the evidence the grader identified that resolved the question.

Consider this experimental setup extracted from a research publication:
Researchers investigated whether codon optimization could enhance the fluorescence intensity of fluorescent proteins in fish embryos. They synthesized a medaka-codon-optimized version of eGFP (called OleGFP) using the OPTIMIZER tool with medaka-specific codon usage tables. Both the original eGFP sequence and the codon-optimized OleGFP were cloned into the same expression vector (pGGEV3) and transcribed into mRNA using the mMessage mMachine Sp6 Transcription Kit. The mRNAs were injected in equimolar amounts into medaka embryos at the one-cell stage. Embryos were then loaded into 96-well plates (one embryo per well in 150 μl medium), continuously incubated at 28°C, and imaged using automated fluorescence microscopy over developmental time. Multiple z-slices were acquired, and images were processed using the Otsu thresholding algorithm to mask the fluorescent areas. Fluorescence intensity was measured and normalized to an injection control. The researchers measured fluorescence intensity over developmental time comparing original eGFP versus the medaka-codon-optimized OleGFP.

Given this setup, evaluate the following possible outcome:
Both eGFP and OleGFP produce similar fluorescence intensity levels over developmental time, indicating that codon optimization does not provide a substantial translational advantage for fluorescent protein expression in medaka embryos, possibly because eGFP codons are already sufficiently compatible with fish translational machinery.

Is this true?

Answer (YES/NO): NO